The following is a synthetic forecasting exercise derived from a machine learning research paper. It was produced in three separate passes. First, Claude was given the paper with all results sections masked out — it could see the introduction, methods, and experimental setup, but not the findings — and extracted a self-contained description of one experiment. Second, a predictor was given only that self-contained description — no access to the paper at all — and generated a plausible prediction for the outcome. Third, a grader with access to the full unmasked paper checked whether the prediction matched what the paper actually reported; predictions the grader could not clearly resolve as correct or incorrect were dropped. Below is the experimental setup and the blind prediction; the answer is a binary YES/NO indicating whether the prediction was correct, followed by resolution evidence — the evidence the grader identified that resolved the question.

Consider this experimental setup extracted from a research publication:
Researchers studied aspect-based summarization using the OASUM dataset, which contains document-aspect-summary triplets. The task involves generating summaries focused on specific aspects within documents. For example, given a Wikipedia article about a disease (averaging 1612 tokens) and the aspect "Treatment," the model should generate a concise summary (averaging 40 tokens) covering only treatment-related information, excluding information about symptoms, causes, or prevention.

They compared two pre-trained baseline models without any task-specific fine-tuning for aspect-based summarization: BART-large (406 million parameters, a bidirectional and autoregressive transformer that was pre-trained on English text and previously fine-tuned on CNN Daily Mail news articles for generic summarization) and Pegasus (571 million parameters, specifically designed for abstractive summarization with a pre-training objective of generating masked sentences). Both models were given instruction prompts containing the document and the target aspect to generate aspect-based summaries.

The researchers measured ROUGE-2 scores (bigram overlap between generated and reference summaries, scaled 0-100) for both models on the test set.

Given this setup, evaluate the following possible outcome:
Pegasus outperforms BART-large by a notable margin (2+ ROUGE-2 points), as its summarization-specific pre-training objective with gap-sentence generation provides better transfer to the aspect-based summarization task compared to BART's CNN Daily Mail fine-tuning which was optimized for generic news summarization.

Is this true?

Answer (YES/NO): NO